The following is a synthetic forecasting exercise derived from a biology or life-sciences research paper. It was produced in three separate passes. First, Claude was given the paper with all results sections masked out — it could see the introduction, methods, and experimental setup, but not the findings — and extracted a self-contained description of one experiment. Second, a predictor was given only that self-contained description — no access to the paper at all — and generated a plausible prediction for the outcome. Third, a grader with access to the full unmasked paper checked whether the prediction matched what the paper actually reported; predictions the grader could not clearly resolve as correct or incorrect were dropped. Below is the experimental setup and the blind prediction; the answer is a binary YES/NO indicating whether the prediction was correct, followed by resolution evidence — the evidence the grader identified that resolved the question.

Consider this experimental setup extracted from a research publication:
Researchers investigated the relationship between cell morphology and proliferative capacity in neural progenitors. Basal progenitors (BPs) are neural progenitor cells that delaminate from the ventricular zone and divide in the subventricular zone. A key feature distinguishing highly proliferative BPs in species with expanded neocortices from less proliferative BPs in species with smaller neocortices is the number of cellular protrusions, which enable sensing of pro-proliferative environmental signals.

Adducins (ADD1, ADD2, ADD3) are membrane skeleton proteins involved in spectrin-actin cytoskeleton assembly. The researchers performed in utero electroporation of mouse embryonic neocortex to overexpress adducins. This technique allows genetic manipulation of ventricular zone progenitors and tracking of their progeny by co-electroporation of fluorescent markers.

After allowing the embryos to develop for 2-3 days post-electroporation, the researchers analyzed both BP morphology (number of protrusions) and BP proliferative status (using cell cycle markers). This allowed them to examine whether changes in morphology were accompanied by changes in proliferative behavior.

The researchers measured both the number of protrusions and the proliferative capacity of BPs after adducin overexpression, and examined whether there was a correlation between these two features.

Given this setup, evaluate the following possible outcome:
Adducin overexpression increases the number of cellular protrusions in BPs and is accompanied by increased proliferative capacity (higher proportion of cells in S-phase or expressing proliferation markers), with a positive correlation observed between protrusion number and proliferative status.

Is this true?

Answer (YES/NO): YES